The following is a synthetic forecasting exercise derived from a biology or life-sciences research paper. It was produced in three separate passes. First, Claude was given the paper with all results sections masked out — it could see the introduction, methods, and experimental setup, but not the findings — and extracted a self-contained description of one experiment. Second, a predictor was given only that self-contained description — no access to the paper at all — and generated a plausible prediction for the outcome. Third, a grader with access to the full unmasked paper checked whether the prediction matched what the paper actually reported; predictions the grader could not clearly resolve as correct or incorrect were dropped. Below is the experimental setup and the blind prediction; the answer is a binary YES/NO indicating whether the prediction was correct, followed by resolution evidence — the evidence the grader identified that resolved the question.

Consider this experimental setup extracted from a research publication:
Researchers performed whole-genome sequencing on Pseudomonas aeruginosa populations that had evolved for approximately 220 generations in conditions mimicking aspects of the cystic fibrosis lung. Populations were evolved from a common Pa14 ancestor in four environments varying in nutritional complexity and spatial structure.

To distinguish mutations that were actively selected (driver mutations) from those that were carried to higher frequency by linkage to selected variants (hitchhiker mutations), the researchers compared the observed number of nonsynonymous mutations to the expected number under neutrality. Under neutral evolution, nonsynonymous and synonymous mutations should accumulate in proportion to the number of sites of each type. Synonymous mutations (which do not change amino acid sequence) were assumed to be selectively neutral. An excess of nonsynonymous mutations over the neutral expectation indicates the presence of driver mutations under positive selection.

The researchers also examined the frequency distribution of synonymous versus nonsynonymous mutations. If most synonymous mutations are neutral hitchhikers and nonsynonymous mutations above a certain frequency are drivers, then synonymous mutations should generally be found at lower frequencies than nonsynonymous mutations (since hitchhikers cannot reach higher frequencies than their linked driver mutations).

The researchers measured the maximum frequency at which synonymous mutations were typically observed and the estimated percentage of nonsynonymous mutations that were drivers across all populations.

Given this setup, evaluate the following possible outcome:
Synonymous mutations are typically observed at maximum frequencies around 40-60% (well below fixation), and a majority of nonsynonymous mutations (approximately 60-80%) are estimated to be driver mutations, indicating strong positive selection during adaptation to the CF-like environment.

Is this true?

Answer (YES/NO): NO